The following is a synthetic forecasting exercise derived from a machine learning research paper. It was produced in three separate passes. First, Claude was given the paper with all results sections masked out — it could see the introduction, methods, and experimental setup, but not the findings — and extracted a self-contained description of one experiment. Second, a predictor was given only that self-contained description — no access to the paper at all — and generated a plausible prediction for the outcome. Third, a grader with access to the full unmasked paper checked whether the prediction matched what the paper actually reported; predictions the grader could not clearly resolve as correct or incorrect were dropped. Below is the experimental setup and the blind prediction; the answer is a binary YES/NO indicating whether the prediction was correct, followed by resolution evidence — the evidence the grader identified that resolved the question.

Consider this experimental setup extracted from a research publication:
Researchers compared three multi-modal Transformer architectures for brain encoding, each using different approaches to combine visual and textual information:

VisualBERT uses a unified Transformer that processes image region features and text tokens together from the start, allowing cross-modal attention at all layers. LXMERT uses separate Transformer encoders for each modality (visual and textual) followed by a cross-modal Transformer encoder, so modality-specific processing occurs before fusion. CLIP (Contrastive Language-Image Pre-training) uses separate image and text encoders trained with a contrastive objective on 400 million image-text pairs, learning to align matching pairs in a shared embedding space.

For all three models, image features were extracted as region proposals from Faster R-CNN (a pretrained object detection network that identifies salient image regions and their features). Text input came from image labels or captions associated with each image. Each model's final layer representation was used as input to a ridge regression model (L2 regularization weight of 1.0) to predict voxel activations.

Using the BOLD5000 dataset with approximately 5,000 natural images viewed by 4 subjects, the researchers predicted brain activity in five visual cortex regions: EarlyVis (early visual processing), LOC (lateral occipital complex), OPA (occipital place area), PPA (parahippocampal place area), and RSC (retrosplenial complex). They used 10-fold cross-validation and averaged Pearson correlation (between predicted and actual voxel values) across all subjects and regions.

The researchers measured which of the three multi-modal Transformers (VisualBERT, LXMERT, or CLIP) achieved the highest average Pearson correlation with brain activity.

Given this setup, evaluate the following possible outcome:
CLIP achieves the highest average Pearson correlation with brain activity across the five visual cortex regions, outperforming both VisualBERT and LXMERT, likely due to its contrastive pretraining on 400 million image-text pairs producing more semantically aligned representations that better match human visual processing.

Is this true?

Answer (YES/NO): NO